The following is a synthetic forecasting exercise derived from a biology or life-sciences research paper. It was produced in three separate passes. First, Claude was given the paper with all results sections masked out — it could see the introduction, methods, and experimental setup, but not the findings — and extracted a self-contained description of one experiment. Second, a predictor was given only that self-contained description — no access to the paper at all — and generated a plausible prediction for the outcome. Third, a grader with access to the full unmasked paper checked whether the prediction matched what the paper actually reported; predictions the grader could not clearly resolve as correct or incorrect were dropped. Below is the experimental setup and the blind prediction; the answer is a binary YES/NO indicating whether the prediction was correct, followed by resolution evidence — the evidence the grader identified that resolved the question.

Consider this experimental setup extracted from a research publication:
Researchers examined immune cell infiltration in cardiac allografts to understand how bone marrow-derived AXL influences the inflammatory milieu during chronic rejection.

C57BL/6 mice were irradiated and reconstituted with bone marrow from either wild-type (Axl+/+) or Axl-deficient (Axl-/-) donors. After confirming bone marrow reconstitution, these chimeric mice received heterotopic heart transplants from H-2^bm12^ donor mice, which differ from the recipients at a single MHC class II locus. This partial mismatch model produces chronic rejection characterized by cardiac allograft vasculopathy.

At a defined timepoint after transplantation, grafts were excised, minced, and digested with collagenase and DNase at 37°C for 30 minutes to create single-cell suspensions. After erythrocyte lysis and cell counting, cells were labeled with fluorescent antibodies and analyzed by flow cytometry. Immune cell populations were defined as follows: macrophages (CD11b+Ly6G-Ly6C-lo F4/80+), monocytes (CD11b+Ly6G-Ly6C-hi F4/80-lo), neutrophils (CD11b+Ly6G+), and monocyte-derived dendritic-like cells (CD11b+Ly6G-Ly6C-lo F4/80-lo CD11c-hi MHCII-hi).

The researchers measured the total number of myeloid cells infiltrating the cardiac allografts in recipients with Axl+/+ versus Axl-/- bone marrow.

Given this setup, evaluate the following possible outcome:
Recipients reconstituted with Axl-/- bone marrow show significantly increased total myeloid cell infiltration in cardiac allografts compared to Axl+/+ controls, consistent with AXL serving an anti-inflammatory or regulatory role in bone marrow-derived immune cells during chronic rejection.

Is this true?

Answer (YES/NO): NO